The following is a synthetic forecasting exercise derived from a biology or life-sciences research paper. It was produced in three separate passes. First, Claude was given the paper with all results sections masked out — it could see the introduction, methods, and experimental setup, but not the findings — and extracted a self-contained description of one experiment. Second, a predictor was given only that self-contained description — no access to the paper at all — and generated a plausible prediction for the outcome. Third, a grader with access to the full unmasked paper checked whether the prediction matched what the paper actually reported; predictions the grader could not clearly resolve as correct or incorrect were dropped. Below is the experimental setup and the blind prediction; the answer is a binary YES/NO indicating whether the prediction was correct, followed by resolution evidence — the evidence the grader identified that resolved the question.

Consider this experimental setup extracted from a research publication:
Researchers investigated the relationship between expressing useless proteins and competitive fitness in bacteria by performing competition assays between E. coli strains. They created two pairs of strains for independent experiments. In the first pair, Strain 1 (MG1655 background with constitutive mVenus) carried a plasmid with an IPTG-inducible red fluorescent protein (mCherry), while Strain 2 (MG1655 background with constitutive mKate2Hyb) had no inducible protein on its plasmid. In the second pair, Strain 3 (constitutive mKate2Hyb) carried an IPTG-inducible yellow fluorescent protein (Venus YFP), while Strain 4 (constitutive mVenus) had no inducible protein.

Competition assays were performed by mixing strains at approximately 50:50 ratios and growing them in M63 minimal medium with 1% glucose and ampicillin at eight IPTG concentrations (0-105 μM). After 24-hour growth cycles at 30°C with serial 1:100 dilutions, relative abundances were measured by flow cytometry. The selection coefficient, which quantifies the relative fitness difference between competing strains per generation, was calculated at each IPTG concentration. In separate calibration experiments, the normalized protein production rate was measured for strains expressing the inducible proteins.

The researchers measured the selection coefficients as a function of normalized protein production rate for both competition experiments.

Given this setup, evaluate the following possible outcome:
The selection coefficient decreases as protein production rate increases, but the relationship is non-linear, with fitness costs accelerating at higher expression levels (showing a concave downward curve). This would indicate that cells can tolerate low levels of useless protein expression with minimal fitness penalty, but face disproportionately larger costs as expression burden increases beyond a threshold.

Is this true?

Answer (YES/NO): NO